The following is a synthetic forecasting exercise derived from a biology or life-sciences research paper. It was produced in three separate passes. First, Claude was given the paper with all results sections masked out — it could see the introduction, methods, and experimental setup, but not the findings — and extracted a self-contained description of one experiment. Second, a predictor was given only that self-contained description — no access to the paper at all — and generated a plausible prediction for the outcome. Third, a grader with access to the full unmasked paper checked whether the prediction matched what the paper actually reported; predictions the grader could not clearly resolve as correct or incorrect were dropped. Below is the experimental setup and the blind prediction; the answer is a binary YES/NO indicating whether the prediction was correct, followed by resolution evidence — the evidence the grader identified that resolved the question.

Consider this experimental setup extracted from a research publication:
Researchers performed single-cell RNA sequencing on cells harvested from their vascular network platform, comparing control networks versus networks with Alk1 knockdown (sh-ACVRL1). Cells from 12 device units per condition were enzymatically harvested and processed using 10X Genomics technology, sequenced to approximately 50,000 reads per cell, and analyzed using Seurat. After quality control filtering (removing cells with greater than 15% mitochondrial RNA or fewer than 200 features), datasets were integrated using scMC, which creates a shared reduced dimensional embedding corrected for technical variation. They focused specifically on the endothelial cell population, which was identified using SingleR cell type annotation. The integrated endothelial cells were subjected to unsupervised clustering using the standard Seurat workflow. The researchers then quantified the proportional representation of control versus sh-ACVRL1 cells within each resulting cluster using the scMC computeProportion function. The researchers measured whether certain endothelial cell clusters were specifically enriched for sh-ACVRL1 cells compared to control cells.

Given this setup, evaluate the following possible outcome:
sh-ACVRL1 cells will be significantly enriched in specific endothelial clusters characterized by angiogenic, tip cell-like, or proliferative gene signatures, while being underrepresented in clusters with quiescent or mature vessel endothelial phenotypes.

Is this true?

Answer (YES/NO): NO